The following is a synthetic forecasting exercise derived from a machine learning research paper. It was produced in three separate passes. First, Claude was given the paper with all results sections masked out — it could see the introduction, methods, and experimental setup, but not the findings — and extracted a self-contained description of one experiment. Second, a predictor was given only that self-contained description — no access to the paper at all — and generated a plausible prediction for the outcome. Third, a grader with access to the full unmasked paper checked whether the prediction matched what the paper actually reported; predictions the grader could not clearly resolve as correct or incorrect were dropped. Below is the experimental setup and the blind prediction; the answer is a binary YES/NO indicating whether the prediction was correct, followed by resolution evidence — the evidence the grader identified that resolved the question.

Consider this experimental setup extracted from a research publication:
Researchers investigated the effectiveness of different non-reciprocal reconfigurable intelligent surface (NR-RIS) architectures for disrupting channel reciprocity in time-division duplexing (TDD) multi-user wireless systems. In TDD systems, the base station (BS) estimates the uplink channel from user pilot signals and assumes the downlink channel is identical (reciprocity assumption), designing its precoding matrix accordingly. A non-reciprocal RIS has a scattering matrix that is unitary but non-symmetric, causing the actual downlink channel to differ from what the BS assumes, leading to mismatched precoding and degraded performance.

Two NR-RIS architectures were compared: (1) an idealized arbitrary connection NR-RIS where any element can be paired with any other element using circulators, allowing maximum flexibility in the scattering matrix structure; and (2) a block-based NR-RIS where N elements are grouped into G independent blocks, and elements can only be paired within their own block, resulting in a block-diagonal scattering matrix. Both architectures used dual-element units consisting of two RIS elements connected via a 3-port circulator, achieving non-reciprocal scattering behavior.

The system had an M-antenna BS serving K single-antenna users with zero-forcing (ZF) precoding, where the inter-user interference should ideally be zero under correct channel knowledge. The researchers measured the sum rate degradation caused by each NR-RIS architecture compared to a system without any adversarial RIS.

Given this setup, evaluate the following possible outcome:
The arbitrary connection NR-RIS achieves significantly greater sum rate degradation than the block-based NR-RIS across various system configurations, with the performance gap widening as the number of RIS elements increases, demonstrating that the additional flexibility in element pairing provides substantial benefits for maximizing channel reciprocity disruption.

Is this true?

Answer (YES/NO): NO